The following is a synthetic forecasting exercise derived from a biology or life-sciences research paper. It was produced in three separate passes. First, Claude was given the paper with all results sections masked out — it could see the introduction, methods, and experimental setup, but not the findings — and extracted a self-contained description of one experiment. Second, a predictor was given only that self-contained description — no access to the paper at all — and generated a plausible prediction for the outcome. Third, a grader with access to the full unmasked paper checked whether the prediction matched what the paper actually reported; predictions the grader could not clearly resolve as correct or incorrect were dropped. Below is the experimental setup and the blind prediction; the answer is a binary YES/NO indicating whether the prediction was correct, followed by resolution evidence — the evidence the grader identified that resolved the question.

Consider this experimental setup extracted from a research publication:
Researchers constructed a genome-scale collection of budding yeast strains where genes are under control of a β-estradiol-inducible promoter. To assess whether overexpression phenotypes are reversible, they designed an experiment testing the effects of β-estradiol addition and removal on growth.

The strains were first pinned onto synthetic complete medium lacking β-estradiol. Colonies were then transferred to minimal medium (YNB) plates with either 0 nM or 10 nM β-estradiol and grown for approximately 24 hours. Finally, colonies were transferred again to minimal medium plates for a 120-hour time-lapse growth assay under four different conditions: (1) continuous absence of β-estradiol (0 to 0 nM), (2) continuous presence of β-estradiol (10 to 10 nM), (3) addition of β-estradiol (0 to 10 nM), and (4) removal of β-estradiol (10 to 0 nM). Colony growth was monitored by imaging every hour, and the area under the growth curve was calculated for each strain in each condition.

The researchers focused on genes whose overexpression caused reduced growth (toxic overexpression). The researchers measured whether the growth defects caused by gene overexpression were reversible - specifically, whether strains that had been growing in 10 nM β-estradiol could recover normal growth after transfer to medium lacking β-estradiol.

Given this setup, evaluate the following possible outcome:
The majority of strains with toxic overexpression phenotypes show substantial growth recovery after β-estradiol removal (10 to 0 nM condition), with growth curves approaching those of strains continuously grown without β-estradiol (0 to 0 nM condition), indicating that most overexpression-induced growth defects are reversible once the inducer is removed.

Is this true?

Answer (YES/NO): YES